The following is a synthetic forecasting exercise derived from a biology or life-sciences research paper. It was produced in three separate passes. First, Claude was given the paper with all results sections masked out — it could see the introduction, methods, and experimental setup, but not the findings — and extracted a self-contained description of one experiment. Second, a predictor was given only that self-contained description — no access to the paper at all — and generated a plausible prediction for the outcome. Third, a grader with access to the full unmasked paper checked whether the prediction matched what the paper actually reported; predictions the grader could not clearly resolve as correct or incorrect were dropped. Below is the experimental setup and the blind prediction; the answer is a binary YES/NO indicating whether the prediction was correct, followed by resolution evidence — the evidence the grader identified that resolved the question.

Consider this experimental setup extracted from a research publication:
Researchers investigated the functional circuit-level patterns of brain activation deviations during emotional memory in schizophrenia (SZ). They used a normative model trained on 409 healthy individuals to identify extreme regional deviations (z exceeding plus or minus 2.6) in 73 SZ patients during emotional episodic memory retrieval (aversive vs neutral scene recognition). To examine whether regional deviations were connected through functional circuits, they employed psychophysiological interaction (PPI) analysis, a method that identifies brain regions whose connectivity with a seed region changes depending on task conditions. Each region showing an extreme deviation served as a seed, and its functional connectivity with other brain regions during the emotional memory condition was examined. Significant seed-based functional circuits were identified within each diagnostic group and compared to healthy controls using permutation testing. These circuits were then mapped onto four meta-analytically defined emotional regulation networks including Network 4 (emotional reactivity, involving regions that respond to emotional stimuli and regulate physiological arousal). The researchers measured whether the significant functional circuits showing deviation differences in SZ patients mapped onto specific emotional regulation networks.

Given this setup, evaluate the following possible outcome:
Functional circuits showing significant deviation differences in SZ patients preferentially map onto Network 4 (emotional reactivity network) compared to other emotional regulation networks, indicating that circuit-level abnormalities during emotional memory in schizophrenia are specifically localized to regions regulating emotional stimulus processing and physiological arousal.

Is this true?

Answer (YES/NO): NO